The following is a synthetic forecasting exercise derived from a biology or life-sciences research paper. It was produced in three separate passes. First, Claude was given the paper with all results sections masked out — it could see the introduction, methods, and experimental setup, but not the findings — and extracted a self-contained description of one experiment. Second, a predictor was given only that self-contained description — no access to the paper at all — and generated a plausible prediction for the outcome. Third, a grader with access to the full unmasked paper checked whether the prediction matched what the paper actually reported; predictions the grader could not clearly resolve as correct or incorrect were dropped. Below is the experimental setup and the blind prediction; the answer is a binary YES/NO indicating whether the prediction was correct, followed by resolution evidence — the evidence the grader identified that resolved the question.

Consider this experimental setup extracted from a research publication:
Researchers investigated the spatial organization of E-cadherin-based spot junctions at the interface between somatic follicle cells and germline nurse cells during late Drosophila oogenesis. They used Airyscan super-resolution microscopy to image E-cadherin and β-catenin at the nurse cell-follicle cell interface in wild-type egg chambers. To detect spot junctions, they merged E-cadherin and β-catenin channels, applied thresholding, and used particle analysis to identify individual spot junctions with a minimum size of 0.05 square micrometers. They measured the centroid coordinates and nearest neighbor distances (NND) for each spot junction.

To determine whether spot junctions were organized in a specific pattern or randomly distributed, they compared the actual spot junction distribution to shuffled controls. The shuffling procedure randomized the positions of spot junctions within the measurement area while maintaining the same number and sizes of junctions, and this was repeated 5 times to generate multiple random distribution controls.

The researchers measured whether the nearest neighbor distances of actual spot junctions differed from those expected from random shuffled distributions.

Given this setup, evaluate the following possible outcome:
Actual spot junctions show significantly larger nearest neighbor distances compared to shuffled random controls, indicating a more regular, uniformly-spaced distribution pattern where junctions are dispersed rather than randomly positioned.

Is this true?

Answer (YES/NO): YES